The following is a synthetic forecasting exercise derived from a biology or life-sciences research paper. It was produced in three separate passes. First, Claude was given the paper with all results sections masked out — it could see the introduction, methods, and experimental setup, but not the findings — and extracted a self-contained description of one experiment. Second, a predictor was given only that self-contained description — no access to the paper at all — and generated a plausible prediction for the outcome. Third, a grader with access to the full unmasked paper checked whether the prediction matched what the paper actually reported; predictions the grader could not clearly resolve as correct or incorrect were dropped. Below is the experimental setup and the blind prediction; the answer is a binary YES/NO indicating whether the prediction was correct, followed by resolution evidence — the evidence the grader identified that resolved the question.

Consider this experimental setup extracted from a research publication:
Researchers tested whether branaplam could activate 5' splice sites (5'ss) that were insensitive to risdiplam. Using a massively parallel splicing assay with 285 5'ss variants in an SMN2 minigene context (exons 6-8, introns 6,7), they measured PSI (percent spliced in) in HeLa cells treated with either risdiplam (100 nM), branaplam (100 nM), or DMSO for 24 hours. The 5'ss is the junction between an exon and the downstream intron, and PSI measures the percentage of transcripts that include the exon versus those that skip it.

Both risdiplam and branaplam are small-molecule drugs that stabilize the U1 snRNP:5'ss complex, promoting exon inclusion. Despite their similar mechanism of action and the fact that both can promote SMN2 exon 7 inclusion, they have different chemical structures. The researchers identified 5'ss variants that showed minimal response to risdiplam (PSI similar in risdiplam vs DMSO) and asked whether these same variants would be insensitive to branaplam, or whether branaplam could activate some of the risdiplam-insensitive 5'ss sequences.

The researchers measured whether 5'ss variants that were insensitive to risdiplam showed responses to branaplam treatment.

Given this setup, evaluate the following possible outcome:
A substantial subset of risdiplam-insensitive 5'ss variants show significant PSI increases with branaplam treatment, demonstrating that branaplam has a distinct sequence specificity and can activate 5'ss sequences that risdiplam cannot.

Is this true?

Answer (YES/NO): NO